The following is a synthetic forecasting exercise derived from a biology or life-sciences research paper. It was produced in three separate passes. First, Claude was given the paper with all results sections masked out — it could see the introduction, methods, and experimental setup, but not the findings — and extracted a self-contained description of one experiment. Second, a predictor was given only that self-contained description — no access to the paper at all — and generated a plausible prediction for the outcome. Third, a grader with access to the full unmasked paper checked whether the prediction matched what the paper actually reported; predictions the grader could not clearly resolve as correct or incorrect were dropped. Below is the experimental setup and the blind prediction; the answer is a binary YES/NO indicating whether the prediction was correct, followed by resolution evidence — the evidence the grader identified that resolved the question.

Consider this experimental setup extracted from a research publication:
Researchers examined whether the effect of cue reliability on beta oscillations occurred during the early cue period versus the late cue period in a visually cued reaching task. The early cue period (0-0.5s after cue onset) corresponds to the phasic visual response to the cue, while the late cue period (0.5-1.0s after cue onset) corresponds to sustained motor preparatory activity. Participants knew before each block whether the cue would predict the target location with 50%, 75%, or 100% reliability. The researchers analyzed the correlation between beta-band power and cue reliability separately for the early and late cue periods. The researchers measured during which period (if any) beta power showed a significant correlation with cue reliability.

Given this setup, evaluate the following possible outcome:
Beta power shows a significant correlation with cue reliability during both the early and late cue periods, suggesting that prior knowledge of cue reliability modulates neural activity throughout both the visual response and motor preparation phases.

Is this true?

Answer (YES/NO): NO